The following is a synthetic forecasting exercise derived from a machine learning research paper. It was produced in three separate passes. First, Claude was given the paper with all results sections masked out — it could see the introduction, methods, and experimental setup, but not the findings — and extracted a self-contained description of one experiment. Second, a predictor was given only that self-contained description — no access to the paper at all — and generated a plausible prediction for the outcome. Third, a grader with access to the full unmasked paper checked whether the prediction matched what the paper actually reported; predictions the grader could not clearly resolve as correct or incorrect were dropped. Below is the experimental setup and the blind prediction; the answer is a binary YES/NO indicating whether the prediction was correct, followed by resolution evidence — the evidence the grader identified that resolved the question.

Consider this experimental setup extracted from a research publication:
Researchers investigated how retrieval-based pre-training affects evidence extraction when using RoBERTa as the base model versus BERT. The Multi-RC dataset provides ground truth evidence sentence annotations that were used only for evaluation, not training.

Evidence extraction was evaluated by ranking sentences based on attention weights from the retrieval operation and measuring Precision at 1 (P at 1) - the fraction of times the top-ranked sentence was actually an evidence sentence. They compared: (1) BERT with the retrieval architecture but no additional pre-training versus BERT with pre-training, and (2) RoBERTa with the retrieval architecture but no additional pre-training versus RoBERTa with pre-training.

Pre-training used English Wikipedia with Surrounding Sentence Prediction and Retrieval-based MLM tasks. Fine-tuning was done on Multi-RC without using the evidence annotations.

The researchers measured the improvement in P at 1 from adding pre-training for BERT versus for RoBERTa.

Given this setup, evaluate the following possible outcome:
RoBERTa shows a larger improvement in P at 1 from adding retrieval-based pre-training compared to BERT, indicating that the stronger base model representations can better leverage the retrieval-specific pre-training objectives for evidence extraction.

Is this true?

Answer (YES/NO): NO